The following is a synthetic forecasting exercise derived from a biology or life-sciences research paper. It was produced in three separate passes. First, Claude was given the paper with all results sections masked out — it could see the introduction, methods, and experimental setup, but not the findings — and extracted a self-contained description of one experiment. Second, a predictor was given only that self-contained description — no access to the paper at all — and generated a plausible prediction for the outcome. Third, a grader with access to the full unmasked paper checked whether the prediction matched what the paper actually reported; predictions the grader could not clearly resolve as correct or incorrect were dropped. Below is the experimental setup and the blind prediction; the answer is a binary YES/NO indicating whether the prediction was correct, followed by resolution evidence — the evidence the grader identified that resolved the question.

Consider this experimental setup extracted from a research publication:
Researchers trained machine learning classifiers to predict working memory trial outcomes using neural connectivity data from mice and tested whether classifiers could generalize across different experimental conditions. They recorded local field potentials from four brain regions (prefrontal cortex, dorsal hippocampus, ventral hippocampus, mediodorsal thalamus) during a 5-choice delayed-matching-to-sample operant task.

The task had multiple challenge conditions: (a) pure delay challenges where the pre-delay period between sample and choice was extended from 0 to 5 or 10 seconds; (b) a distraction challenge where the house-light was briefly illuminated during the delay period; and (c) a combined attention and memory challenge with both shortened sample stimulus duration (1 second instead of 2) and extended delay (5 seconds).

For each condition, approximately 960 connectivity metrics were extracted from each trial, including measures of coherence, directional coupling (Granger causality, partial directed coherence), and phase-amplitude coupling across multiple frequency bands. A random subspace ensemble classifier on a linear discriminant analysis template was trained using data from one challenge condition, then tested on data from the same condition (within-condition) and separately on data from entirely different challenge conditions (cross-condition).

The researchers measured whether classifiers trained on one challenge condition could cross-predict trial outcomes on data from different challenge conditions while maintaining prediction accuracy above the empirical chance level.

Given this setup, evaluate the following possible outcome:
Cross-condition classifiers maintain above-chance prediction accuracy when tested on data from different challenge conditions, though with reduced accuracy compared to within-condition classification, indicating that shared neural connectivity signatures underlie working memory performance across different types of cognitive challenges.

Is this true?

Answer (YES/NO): YES